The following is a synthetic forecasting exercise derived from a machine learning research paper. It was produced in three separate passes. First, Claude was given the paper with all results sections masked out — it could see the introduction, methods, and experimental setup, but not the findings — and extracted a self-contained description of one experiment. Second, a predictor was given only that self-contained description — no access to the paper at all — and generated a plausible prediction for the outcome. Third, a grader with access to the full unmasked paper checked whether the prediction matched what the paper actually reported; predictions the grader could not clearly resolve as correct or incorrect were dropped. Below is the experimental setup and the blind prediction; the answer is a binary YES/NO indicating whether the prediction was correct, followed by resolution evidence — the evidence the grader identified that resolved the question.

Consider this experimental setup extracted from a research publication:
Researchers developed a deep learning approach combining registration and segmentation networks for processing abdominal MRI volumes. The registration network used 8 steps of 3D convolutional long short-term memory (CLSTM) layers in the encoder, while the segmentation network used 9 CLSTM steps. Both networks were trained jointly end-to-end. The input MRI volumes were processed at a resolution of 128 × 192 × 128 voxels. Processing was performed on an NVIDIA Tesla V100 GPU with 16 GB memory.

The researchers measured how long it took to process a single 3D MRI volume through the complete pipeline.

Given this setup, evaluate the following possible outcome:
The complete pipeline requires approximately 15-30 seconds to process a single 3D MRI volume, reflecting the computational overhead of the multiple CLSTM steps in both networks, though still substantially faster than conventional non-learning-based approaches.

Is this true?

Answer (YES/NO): NO